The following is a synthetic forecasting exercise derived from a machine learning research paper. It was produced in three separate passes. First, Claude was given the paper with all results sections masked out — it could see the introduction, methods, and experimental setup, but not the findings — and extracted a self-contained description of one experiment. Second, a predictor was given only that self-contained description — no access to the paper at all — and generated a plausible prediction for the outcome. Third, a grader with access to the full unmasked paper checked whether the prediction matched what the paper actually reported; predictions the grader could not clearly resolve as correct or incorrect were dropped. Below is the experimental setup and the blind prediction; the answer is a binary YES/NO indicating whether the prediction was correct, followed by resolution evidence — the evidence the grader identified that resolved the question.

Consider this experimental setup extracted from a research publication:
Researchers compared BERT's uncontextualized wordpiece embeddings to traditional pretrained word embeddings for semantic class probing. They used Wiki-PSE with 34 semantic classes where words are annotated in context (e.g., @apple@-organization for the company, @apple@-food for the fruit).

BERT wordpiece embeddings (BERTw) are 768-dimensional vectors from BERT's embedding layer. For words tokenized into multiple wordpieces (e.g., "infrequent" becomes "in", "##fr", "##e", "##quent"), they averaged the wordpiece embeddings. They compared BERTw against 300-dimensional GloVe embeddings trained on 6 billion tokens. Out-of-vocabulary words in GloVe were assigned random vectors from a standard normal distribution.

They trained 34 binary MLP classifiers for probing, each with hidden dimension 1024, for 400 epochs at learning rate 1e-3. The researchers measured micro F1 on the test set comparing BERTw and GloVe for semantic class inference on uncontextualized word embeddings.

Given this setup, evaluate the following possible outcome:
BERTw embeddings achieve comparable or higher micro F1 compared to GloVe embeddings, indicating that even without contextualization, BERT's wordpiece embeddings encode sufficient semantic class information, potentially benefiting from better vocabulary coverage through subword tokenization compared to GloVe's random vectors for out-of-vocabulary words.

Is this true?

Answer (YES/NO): YES